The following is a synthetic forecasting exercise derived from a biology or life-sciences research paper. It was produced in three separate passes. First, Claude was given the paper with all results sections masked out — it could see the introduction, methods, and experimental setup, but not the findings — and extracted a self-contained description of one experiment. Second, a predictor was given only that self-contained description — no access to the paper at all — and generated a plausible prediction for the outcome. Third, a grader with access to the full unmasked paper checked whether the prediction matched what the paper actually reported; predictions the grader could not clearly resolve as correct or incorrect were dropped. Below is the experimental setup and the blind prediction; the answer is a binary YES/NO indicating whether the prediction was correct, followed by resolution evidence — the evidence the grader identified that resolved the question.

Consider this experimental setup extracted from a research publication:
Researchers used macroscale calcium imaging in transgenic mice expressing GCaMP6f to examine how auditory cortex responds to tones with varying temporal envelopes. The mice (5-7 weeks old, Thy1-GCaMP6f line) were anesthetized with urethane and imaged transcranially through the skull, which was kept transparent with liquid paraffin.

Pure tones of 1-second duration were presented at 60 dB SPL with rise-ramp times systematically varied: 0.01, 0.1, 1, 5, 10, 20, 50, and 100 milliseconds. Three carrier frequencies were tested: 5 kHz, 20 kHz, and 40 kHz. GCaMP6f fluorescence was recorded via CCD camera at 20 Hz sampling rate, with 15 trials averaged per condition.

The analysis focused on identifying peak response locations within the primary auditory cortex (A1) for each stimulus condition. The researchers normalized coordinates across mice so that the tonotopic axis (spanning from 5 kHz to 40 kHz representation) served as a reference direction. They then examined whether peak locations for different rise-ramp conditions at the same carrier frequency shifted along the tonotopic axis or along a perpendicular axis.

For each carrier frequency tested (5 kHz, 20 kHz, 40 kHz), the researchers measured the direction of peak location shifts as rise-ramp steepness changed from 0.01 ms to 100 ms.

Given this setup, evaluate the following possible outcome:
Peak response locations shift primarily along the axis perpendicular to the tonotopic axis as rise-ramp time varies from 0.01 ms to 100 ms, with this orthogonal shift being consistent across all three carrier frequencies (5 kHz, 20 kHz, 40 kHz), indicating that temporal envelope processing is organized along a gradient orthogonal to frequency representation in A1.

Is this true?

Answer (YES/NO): NO